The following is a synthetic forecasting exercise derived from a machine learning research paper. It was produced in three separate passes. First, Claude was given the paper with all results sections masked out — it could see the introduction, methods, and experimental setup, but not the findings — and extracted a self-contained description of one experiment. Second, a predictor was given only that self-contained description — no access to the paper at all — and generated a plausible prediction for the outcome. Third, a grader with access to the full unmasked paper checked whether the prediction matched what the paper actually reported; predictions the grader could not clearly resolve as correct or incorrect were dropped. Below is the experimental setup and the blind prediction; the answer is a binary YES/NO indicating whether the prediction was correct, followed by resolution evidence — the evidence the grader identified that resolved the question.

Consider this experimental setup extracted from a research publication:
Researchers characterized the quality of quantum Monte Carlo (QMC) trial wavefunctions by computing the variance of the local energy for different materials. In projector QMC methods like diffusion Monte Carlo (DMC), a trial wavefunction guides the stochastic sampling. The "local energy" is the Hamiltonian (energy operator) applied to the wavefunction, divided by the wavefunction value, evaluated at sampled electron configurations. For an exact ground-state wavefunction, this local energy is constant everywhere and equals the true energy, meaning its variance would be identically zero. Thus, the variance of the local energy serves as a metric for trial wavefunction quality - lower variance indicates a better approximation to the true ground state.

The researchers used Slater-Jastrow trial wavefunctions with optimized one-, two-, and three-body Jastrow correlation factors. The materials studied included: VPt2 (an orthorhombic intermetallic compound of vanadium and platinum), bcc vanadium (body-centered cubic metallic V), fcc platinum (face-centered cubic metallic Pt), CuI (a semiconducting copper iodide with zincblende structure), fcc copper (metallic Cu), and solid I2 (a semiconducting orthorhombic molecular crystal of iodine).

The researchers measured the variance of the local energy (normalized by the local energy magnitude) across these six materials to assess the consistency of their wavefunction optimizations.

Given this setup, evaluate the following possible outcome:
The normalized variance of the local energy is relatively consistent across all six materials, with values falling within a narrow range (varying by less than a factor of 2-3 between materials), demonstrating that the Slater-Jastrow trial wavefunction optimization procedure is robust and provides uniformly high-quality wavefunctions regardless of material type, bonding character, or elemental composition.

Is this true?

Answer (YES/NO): YES